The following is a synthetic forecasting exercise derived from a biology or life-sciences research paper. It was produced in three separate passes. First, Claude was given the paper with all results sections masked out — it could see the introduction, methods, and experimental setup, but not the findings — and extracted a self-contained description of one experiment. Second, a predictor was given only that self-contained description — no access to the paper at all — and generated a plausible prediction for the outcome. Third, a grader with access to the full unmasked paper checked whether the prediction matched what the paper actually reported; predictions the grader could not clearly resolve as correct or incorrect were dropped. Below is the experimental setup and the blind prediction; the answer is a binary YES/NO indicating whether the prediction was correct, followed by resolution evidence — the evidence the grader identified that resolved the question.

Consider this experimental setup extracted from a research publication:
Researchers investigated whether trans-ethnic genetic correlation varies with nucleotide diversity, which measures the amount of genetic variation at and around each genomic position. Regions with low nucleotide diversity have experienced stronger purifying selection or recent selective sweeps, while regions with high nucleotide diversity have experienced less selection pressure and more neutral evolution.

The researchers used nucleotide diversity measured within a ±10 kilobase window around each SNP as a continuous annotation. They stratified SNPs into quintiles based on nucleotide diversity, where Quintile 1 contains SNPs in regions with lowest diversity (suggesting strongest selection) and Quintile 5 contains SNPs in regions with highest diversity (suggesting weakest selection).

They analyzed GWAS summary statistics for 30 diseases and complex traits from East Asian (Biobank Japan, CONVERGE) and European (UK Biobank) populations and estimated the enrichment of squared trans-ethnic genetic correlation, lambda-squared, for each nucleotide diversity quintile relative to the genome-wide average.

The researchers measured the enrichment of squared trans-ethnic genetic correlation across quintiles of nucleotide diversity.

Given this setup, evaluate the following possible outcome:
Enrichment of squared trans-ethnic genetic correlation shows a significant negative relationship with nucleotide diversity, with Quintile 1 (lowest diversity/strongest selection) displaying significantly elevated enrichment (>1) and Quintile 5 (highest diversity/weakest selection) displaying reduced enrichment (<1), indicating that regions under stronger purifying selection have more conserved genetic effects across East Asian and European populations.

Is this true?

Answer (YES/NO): NO